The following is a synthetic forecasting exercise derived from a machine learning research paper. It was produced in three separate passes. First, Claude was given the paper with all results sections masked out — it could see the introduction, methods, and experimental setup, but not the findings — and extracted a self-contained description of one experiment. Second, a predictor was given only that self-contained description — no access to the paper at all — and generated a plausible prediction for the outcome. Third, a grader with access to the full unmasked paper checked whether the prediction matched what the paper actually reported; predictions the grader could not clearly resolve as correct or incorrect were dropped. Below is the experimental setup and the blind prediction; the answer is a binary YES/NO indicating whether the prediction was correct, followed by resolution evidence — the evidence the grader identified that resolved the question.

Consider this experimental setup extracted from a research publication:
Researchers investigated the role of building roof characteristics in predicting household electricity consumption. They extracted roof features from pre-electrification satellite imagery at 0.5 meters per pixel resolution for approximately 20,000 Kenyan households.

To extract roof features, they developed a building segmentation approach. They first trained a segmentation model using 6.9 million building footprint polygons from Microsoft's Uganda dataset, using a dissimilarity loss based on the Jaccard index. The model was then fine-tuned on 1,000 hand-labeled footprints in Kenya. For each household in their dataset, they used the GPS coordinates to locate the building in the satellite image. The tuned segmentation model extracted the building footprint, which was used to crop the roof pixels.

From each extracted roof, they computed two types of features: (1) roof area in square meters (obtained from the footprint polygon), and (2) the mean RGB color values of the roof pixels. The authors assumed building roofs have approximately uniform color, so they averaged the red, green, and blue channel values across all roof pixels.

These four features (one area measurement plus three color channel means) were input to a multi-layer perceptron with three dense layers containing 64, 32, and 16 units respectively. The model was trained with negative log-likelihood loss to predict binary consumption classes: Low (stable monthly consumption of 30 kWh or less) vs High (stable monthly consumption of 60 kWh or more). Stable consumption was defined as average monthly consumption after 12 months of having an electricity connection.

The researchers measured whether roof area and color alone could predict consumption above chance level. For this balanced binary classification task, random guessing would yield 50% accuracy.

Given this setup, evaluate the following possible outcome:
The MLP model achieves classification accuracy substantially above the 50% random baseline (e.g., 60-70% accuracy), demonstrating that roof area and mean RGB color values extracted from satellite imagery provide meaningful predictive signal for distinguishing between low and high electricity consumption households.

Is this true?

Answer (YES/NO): YES